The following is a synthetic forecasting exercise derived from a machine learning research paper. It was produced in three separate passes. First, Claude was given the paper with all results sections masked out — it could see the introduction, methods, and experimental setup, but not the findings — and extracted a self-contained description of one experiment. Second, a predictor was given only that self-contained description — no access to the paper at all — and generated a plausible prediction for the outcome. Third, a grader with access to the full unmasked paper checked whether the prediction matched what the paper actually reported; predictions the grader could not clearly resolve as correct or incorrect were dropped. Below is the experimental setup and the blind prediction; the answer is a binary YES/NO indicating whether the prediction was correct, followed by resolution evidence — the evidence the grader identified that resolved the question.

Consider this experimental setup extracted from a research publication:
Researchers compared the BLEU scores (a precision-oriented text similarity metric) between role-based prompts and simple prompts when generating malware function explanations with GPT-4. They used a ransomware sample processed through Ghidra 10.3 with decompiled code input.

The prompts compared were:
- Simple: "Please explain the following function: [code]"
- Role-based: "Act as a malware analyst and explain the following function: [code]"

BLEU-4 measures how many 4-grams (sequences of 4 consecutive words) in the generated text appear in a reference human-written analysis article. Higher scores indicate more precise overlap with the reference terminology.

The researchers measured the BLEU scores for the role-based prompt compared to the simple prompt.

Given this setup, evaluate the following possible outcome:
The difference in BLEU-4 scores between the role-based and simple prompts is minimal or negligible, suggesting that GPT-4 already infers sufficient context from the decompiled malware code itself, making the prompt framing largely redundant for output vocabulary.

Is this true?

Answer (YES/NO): NO